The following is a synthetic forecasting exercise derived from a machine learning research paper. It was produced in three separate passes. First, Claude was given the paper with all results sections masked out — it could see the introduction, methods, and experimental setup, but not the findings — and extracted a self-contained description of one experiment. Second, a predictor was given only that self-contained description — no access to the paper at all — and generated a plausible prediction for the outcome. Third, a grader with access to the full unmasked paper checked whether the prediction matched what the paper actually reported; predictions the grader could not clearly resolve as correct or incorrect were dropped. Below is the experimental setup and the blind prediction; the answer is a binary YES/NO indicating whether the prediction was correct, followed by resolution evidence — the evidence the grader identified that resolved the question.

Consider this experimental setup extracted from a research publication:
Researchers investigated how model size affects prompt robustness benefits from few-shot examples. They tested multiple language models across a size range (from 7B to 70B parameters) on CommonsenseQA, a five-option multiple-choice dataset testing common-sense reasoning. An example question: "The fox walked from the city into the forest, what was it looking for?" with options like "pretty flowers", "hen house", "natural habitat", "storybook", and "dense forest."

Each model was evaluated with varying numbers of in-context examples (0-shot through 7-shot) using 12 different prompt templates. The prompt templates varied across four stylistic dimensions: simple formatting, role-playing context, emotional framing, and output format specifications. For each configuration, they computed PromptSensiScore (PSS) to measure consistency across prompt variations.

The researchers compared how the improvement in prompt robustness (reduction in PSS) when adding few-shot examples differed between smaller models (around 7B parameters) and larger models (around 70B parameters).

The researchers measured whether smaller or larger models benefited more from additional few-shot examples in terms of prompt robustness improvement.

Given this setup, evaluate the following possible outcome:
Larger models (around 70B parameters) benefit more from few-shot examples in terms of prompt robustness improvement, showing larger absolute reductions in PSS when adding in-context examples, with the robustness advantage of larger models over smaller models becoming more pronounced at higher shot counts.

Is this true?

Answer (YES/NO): YES